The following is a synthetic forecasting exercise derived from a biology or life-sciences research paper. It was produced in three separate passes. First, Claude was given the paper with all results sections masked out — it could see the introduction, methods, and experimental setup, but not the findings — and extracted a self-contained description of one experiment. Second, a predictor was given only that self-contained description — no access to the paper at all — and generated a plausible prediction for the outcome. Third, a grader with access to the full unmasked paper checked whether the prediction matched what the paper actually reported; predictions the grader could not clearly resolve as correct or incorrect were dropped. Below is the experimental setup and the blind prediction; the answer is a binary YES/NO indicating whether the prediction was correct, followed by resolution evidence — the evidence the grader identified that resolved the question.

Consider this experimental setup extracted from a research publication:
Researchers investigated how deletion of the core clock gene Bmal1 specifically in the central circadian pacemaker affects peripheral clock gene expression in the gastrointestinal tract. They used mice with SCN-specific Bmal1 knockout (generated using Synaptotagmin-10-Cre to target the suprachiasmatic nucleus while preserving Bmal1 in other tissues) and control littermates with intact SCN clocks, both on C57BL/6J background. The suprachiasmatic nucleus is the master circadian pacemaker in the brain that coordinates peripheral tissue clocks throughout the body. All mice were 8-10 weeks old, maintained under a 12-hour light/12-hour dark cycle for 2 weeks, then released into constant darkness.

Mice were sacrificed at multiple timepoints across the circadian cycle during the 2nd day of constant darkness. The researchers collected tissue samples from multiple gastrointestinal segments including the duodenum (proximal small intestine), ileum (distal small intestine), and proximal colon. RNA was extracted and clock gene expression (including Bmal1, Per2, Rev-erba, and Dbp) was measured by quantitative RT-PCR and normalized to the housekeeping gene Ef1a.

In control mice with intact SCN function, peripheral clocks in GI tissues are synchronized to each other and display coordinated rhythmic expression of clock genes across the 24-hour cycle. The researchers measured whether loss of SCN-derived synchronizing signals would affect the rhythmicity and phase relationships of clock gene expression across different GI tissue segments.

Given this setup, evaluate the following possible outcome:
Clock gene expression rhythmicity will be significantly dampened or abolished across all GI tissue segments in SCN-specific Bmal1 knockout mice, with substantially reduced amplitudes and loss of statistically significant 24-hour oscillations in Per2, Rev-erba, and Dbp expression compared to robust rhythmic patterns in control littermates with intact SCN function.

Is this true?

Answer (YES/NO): NO